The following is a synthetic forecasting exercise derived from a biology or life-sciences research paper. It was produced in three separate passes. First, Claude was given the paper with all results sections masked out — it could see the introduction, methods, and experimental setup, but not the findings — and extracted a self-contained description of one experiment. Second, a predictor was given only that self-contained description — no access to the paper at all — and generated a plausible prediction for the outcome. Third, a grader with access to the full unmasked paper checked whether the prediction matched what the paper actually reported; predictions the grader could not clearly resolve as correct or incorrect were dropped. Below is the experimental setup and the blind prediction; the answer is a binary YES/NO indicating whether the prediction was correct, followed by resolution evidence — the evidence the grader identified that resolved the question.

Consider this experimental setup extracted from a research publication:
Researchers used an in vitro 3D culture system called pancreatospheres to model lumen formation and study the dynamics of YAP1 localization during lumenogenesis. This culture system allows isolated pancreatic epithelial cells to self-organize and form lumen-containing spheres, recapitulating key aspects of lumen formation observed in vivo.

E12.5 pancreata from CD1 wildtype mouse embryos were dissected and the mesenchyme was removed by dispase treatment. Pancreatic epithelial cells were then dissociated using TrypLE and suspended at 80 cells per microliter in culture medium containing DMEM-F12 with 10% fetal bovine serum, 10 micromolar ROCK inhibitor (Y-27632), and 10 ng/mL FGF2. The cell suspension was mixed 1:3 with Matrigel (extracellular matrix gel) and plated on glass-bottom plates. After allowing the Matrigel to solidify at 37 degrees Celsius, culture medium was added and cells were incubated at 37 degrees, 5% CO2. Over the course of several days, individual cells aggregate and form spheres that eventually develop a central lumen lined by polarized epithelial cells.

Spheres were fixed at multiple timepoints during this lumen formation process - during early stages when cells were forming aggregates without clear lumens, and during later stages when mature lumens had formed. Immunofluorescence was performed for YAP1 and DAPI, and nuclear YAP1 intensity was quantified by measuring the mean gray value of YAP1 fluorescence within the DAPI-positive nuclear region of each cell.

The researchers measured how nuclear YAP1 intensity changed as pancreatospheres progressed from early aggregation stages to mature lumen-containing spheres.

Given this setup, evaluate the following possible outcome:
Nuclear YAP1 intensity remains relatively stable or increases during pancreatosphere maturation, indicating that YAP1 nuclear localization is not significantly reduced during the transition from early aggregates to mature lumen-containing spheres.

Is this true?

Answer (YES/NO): NO